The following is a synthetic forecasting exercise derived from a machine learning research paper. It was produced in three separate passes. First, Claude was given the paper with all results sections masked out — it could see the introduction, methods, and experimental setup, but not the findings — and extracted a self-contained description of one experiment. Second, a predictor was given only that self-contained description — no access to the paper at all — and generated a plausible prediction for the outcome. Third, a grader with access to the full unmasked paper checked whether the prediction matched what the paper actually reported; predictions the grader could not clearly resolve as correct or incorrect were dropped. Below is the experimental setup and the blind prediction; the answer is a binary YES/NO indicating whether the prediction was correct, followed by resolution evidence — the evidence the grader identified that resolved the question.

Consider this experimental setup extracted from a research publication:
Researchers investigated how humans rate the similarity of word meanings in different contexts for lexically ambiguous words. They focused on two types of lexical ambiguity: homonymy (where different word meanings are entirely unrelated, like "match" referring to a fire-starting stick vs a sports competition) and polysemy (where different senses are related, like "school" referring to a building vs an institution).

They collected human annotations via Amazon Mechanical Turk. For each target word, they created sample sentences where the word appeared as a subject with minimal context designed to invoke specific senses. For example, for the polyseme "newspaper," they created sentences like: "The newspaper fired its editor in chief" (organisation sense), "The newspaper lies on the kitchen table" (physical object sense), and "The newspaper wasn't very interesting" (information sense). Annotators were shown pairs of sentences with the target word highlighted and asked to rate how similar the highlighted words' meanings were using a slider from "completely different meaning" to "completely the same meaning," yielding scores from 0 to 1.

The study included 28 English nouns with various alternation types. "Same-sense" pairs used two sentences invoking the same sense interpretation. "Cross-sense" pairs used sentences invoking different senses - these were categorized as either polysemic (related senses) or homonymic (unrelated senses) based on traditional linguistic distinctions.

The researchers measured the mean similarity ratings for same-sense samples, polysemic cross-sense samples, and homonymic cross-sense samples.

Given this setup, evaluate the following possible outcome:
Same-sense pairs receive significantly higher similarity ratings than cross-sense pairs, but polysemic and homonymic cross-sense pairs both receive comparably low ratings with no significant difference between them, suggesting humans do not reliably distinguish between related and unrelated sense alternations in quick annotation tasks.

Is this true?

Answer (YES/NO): NO